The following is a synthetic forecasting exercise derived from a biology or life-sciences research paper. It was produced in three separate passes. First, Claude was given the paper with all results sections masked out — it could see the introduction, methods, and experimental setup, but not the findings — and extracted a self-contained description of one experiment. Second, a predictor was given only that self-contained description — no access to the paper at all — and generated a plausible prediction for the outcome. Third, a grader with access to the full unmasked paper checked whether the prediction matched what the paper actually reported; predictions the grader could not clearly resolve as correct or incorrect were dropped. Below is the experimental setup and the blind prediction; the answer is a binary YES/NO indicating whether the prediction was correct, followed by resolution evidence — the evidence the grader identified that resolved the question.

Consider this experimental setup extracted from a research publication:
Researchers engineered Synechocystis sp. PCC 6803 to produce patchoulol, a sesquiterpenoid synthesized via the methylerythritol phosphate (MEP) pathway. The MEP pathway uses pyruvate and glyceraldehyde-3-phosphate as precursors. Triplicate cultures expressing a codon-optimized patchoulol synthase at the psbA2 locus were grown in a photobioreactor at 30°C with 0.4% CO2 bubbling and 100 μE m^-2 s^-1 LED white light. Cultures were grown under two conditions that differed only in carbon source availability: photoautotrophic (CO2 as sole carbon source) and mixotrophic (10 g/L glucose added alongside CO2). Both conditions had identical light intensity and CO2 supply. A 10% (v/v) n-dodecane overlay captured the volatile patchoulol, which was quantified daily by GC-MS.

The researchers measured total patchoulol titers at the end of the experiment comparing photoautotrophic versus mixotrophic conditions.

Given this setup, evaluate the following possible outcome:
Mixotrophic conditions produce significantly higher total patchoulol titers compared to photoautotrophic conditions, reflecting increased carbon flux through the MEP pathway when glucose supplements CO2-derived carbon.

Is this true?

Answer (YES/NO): NO